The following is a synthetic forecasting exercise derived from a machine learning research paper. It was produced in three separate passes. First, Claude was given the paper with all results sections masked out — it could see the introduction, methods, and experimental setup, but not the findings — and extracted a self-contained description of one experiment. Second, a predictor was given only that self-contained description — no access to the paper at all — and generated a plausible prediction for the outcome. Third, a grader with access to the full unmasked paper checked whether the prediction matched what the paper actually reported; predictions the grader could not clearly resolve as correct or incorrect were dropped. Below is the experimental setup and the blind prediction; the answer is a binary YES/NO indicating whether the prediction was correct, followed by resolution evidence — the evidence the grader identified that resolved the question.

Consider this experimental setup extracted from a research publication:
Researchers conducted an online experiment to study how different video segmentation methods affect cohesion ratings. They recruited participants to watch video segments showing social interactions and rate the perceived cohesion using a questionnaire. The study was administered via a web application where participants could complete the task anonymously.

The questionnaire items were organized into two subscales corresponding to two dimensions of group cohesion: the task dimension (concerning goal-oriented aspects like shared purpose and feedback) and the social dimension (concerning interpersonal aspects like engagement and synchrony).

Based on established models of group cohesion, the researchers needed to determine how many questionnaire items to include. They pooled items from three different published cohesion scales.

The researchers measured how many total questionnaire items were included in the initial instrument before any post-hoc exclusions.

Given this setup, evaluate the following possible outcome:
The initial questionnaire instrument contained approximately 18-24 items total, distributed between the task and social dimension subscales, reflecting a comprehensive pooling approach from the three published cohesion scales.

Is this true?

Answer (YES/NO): NO